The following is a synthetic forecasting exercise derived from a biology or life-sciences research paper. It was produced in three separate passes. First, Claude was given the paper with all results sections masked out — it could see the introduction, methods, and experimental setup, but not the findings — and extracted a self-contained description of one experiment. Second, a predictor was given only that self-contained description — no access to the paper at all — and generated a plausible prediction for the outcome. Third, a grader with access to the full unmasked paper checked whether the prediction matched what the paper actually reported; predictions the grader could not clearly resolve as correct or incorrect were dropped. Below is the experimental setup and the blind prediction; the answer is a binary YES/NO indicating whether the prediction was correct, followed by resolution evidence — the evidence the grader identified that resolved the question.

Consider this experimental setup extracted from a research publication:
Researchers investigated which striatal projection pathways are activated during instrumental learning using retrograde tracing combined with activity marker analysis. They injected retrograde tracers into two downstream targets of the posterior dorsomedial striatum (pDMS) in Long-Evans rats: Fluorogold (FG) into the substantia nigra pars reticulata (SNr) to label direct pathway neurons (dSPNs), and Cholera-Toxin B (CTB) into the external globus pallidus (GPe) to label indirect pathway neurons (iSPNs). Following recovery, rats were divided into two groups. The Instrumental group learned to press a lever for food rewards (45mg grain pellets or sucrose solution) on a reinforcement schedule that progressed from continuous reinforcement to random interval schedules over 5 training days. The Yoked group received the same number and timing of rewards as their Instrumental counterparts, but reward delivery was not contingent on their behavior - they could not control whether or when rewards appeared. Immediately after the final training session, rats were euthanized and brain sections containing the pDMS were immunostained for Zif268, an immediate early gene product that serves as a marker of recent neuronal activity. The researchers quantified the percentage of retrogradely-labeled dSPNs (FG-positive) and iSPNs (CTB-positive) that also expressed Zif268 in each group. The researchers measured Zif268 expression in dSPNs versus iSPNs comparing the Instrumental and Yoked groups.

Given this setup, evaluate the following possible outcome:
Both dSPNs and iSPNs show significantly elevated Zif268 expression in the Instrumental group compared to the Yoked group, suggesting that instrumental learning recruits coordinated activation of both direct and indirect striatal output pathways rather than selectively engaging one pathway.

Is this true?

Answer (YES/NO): NO